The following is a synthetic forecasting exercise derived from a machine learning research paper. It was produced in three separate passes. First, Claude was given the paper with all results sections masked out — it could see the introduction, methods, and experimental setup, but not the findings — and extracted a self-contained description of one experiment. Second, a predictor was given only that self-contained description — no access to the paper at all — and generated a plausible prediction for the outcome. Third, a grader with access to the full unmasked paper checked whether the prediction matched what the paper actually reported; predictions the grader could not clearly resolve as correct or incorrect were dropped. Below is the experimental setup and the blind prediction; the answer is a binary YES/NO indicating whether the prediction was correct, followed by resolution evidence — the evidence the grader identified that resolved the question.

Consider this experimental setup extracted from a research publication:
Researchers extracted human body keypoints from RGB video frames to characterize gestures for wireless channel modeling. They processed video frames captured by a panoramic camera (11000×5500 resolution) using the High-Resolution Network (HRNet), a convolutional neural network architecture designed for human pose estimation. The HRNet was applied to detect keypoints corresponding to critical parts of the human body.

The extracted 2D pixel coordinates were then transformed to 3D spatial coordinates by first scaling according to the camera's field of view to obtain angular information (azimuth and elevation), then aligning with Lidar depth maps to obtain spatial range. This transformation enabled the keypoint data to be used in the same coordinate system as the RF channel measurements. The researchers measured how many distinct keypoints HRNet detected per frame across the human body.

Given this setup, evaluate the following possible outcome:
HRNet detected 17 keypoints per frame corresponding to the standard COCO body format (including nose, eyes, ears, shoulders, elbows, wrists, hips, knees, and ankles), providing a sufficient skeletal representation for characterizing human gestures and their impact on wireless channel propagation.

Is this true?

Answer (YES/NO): NO